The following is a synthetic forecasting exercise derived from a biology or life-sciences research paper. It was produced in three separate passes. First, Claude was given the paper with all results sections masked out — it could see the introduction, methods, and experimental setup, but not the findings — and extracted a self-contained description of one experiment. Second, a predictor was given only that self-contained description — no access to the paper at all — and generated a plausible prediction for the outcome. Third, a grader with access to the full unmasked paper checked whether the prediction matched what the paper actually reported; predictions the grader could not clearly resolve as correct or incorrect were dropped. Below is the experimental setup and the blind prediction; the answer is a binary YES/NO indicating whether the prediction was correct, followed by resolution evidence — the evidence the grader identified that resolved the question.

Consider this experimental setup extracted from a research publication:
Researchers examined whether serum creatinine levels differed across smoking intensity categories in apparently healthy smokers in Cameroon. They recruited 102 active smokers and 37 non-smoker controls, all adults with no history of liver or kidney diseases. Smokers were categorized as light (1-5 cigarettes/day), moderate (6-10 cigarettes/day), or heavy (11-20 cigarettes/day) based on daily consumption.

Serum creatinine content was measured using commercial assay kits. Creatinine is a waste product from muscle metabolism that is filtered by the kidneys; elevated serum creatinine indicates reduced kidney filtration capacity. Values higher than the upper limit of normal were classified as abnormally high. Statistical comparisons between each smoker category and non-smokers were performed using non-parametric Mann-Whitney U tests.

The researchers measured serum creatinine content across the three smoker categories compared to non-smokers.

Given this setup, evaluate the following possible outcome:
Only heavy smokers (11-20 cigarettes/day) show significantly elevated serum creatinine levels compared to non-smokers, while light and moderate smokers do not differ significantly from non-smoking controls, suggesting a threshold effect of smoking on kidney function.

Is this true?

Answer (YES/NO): YES